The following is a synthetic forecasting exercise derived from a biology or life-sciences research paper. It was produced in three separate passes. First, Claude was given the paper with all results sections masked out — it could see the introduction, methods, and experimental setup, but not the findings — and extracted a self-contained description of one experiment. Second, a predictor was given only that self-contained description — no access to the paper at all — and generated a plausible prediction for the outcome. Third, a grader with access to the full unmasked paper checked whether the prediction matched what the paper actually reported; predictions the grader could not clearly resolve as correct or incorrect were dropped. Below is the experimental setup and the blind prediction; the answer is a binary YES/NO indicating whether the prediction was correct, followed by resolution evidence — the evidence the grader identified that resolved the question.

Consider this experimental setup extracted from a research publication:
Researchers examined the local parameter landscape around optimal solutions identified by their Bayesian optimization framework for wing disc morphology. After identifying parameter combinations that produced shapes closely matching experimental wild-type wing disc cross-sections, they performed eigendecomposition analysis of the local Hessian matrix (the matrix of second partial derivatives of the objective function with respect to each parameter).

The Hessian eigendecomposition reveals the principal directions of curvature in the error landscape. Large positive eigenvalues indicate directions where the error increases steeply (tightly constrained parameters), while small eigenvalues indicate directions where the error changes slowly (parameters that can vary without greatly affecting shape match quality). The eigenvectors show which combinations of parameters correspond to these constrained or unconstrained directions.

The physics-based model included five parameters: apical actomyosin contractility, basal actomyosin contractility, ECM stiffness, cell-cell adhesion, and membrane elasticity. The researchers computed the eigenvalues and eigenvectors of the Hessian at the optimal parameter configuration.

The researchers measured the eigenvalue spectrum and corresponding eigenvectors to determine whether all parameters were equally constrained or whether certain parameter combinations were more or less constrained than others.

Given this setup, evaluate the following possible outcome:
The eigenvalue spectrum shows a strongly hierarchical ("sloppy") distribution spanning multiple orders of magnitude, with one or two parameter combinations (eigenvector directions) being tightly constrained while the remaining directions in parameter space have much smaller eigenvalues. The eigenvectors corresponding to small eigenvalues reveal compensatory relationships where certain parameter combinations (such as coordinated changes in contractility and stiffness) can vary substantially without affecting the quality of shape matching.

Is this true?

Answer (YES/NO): YES